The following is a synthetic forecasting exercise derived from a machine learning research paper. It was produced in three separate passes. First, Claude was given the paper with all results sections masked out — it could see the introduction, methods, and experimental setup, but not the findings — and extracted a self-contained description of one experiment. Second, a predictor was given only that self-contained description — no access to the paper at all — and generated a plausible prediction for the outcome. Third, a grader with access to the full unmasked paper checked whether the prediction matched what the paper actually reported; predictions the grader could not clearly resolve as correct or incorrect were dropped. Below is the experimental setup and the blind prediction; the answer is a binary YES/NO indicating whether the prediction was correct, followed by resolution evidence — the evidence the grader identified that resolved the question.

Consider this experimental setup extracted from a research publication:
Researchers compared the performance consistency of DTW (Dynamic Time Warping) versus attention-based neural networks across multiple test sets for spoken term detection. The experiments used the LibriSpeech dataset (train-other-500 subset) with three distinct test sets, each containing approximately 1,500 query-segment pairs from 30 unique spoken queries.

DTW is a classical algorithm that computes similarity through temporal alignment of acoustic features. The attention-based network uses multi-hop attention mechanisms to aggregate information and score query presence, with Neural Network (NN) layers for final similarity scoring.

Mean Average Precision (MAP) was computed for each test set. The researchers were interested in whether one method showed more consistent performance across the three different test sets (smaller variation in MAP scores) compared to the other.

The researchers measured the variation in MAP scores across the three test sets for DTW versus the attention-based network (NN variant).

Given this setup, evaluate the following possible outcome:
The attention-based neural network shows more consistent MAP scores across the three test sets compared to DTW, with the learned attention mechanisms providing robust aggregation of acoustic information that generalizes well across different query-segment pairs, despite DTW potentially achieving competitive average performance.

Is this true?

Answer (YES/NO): NO